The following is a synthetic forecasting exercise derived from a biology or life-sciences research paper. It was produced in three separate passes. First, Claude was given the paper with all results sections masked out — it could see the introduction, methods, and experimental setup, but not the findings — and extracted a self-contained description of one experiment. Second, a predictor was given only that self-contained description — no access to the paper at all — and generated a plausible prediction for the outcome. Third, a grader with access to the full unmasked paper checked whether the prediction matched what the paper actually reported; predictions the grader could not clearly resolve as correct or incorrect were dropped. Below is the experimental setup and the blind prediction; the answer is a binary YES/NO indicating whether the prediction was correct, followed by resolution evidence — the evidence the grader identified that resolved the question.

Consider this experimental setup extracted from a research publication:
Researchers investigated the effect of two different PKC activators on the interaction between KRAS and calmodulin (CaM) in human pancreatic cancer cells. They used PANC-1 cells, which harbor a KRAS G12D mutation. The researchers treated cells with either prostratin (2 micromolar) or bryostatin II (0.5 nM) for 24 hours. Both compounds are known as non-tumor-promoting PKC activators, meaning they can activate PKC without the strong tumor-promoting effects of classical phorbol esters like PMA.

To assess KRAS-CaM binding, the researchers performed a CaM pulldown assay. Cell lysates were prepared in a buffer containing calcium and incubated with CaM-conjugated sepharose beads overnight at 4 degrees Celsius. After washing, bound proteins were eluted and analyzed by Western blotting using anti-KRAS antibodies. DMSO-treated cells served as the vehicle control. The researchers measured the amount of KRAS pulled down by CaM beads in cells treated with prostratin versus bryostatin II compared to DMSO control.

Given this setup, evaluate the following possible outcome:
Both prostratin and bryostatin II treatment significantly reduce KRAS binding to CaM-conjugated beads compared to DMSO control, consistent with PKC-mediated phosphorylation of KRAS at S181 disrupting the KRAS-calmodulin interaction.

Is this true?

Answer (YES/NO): NO